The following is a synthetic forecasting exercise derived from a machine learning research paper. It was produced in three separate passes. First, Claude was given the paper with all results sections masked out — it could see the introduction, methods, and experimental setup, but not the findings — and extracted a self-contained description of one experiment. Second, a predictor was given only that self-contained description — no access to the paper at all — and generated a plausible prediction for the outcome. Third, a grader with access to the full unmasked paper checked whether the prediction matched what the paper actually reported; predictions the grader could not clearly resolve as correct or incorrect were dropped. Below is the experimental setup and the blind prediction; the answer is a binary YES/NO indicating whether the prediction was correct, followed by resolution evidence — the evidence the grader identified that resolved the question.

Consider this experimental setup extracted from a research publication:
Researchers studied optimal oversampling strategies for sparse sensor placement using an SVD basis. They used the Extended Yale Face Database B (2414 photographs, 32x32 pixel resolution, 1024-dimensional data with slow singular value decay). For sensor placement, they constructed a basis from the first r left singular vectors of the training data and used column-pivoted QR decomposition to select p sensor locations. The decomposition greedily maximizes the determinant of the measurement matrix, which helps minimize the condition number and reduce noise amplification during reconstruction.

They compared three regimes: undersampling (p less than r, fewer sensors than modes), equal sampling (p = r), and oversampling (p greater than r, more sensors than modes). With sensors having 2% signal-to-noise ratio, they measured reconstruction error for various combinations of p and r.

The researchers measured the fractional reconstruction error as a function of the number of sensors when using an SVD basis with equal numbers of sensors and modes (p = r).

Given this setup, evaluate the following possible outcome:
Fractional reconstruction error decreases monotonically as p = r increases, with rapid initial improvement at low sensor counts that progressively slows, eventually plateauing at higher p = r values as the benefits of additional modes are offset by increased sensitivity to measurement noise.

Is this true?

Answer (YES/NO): NO